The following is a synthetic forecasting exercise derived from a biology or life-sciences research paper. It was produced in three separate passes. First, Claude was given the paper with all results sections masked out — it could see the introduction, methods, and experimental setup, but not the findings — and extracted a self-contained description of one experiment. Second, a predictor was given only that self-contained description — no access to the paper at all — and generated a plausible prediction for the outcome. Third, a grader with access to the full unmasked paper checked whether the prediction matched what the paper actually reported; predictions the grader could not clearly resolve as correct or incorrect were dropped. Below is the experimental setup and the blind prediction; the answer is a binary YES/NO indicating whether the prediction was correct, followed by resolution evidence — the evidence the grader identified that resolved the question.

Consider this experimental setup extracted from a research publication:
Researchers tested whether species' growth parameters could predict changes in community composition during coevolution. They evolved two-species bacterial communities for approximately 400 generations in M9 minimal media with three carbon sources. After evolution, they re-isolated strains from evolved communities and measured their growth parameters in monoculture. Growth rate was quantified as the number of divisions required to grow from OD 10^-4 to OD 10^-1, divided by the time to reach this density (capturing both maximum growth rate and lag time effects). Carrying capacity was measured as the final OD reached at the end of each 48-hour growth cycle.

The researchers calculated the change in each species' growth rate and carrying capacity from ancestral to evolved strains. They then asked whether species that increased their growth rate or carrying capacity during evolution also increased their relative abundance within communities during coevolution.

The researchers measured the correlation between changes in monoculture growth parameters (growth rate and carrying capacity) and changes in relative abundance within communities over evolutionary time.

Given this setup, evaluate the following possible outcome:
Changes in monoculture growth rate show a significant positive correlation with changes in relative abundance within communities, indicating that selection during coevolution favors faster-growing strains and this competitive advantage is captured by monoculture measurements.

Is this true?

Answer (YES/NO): NO